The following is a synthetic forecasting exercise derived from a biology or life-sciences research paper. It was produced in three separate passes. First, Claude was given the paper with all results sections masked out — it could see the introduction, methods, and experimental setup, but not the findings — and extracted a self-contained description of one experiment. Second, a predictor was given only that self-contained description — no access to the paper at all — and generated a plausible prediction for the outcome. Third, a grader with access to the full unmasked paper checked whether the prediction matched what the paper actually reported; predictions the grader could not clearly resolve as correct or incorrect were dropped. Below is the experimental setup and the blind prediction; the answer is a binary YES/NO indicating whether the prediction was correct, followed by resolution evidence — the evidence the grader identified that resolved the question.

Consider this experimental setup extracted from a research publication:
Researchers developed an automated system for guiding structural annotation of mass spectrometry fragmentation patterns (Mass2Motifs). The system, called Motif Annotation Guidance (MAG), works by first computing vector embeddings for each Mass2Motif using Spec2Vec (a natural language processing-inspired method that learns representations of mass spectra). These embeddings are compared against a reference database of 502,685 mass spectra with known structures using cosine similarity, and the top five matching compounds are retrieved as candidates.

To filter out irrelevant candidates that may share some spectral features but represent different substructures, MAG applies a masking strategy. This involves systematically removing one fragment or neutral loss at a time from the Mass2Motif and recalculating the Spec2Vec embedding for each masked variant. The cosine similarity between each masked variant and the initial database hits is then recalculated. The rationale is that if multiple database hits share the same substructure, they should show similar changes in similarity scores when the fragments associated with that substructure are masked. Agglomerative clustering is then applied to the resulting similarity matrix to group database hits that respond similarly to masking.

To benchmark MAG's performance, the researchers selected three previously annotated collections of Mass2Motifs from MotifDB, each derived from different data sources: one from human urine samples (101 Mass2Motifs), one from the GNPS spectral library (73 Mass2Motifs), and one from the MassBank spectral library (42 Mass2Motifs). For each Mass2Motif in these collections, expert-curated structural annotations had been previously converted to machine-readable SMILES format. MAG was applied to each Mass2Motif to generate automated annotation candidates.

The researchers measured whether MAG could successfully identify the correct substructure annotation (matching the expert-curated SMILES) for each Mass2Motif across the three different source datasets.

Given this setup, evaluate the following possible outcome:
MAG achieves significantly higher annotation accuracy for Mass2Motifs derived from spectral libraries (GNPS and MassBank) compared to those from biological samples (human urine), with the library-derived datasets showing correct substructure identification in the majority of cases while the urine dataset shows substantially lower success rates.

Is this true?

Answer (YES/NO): YES